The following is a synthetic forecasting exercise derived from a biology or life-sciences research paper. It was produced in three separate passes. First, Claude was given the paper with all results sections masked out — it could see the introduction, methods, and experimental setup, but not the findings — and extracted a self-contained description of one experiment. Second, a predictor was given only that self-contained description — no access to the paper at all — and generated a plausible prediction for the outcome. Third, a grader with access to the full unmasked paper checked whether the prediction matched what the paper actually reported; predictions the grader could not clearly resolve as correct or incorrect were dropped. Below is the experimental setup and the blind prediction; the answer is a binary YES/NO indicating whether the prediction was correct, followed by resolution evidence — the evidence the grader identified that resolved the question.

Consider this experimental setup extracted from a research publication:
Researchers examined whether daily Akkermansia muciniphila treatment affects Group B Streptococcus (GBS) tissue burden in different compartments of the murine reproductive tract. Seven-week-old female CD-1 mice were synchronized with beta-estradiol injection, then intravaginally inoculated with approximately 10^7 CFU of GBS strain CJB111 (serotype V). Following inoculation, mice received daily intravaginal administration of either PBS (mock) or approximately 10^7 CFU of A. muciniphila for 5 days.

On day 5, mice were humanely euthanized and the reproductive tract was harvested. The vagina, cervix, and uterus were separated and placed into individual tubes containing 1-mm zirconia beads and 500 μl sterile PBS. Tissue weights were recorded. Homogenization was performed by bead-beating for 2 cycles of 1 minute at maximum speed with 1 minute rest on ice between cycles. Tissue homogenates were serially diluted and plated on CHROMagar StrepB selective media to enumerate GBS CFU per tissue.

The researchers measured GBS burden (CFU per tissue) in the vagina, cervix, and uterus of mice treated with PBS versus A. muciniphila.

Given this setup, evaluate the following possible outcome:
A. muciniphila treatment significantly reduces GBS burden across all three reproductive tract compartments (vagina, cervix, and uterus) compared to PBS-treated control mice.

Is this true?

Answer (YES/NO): NO